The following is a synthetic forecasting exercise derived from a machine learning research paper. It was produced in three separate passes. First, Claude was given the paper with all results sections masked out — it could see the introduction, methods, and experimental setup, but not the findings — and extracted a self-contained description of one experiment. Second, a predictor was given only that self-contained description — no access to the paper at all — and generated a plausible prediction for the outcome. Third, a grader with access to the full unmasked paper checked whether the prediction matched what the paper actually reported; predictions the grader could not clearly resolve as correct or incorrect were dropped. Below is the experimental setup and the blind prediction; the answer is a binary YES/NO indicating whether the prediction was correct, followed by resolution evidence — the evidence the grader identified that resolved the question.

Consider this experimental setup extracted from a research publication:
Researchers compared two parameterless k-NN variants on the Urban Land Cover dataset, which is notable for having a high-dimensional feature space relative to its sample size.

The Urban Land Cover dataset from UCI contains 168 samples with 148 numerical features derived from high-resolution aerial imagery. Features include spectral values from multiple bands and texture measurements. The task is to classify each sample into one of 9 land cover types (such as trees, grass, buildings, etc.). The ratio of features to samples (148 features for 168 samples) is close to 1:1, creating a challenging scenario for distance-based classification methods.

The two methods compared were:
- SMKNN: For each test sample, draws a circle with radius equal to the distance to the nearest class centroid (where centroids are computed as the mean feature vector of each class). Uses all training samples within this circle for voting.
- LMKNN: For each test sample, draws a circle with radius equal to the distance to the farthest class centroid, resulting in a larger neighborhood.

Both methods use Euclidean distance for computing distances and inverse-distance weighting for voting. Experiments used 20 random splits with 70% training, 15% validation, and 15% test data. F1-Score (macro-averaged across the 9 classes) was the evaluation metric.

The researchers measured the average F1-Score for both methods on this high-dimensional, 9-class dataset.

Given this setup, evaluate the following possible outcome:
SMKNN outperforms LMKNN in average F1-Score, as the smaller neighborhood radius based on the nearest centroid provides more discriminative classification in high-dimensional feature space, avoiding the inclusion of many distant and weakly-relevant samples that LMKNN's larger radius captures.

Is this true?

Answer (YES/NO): YES